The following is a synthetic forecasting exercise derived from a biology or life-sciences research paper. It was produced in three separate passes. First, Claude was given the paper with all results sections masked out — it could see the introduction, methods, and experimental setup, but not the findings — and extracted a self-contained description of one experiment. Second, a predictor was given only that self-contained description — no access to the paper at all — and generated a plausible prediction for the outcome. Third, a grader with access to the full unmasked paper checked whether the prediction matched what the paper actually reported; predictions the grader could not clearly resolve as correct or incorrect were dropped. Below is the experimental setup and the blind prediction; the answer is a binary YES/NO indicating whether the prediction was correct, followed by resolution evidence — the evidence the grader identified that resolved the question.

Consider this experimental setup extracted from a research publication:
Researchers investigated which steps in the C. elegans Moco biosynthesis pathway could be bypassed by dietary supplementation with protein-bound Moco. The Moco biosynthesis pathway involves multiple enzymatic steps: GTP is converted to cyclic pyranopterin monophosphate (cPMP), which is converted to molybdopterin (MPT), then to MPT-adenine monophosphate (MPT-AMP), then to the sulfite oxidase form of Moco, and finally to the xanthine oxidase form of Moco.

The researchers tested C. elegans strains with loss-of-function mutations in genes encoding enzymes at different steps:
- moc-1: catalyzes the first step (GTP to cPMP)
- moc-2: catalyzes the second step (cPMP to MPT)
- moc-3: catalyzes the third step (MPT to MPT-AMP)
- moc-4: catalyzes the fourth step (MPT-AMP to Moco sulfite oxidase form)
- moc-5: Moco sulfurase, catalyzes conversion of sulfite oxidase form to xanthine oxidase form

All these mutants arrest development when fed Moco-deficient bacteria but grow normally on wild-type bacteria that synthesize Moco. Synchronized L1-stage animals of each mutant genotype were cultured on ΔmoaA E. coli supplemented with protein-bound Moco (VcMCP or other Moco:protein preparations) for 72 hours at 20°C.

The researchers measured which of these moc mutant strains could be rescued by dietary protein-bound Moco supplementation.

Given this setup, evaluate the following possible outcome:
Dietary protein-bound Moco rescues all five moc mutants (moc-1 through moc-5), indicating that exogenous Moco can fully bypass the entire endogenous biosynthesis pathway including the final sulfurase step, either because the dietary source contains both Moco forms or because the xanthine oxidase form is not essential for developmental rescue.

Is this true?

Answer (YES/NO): YES